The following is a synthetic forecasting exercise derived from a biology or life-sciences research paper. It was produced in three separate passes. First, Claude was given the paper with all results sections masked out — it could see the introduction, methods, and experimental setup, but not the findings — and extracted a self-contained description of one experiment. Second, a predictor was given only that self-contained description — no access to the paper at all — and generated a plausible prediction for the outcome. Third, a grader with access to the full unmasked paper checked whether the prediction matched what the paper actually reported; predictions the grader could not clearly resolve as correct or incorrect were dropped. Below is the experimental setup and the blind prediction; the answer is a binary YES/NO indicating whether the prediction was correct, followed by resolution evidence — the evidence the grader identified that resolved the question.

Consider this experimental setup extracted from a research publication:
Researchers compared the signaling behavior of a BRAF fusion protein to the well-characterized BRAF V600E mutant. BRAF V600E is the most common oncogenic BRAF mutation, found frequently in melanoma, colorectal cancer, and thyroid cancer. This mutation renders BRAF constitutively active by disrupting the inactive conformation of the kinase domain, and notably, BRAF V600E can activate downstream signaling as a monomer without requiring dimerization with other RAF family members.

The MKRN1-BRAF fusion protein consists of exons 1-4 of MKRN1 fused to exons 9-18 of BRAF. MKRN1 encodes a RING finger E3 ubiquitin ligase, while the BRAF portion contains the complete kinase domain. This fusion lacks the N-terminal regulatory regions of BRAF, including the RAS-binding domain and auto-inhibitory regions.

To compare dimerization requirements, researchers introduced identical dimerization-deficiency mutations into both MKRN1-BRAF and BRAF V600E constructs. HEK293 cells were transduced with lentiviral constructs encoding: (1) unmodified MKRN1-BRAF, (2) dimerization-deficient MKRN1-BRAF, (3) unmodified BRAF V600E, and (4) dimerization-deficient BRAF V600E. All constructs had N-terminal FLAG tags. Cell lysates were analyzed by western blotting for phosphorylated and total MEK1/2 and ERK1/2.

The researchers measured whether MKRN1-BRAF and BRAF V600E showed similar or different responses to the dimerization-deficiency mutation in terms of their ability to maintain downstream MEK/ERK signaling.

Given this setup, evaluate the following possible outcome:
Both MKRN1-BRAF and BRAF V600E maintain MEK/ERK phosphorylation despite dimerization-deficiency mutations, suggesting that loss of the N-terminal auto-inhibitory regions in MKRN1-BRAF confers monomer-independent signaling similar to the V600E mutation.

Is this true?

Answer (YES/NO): YES